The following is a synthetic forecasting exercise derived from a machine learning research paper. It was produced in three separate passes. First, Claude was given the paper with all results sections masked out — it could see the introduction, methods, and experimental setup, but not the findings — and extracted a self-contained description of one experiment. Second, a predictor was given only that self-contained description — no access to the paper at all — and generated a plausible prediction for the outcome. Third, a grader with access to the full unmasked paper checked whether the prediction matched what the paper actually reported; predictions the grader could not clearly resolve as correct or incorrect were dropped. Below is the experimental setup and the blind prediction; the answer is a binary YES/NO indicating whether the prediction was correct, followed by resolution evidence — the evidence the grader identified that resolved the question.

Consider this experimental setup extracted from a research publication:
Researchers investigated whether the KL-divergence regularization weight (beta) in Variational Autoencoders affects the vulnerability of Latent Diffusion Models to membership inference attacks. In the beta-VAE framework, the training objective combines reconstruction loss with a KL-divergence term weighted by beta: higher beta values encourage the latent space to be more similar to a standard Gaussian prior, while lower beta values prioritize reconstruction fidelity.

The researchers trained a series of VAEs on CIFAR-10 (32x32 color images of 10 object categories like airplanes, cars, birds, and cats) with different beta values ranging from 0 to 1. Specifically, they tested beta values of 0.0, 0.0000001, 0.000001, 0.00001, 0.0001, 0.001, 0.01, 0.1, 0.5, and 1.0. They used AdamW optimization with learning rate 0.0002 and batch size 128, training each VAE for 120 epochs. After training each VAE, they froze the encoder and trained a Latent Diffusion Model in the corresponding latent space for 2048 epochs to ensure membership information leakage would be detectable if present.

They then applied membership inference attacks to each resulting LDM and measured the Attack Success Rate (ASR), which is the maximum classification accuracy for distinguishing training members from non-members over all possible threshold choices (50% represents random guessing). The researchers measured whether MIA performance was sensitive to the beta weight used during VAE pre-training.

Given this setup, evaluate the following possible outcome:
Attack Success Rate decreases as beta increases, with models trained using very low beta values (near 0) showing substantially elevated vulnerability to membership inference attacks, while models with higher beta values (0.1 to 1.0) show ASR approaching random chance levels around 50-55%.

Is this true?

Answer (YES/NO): NO